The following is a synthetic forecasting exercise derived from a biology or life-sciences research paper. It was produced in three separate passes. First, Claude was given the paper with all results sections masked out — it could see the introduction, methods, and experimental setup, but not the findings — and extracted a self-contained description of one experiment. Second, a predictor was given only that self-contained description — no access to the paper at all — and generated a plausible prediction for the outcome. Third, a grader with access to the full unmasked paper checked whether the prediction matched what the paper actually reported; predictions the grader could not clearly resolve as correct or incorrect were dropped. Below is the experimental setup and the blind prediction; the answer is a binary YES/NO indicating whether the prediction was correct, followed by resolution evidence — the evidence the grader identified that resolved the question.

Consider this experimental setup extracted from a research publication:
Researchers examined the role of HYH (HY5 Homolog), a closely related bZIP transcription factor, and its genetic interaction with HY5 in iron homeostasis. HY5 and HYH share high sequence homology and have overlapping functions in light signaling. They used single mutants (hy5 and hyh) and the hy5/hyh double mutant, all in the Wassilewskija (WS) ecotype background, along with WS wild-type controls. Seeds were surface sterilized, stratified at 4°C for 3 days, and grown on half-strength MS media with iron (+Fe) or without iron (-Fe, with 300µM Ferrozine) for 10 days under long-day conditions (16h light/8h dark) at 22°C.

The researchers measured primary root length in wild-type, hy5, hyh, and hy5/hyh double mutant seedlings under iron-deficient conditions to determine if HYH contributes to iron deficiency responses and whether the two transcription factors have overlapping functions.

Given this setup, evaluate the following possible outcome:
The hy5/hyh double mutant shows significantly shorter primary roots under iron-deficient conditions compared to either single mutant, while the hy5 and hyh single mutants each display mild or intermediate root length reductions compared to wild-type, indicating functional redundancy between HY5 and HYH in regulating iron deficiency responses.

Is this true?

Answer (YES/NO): NO